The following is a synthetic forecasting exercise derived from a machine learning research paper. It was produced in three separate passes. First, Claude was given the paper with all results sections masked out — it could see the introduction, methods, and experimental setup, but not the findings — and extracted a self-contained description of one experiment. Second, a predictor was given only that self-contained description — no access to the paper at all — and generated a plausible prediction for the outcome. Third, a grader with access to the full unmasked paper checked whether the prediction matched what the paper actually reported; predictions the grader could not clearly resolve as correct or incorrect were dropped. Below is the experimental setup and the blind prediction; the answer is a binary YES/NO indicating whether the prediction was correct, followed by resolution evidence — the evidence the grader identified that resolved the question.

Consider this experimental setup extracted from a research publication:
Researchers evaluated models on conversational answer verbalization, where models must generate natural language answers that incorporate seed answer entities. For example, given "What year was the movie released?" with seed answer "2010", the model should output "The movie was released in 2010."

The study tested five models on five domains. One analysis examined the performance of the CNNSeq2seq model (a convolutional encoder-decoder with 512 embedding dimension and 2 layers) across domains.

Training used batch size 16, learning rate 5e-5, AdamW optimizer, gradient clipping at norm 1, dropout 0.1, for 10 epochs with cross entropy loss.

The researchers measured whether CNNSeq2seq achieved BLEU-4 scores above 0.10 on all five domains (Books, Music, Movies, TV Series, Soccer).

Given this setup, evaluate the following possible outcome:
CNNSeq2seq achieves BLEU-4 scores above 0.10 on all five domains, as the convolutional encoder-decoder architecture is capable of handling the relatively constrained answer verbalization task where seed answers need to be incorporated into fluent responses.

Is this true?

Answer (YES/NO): NO